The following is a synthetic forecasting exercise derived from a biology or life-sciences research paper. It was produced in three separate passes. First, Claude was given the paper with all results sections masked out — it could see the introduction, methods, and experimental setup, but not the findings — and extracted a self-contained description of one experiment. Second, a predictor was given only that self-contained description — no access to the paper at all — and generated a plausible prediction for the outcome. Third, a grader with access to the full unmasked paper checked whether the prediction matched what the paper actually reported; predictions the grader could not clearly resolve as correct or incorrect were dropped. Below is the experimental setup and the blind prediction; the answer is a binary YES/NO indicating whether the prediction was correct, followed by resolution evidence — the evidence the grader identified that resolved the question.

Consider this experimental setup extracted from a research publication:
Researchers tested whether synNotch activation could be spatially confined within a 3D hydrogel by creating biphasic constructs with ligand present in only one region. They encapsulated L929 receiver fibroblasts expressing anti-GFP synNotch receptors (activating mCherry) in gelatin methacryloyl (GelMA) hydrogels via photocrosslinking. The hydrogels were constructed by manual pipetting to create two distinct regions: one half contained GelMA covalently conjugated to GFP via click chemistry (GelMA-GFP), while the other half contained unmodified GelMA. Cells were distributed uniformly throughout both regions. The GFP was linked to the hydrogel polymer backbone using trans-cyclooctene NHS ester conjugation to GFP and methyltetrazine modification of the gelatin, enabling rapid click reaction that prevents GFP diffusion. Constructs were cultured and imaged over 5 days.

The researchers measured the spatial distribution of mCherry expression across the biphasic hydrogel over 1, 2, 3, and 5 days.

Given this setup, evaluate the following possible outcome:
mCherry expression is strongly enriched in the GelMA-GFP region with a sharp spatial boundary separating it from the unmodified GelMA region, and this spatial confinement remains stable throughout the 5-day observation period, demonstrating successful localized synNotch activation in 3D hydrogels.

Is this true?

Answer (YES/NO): YES